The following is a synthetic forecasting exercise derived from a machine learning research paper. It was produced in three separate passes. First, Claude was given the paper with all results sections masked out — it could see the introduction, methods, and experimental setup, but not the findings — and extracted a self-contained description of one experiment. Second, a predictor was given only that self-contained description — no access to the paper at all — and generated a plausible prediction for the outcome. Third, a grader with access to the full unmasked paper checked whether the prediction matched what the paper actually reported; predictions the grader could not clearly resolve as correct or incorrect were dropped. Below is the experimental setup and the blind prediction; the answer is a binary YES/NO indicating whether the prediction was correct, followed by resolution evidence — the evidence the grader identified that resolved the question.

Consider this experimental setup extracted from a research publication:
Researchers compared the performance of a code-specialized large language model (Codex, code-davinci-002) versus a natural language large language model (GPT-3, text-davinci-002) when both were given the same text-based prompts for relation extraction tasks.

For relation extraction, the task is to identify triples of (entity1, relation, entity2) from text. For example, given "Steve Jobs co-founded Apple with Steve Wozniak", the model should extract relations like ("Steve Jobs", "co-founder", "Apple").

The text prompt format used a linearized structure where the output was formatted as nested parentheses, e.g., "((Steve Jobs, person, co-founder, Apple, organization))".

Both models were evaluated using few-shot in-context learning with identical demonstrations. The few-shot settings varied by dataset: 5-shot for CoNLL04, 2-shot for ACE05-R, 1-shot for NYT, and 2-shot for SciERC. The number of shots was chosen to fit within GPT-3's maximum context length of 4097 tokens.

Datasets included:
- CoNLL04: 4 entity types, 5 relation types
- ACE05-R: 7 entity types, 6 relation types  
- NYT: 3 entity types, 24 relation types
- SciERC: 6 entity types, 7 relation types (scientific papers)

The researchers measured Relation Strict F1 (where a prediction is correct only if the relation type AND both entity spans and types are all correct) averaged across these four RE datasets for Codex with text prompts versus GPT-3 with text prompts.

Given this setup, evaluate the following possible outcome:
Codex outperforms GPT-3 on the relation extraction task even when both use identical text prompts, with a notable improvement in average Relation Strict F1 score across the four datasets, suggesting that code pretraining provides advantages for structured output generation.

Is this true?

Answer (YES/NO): YES